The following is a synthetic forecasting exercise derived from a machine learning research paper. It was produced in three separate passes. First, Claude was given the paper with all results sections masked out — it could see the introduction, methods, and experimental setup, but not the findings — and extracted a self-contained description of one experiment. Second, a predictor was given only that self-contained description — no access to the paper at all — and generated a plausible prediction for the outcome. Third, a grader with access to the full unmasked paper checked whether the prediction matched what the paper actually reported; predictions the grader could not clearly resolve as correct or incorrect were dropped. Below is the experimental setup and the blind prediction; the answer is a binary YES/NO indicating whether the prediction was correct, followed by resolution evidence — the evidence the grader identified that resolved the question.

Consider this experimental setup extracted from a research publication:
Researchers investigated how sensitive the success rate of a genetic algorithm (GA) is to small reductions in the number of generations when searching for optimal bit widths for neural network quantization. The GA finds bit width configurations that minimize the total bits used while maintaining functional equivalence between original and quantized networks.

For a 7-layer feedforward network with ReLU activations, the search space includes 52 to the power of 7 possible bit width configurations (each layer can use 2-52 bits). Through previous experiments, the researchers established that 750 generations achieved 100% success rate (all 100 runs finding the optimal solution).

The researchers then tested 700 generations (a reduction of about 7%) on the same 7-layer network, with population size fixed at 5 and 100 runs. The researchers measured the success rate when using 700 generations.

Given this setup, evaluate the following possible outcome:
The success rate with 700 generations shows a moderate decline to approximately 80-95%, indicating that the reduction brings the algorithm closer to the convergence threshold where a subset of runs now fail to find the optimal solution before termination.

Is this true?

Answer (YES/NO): NO